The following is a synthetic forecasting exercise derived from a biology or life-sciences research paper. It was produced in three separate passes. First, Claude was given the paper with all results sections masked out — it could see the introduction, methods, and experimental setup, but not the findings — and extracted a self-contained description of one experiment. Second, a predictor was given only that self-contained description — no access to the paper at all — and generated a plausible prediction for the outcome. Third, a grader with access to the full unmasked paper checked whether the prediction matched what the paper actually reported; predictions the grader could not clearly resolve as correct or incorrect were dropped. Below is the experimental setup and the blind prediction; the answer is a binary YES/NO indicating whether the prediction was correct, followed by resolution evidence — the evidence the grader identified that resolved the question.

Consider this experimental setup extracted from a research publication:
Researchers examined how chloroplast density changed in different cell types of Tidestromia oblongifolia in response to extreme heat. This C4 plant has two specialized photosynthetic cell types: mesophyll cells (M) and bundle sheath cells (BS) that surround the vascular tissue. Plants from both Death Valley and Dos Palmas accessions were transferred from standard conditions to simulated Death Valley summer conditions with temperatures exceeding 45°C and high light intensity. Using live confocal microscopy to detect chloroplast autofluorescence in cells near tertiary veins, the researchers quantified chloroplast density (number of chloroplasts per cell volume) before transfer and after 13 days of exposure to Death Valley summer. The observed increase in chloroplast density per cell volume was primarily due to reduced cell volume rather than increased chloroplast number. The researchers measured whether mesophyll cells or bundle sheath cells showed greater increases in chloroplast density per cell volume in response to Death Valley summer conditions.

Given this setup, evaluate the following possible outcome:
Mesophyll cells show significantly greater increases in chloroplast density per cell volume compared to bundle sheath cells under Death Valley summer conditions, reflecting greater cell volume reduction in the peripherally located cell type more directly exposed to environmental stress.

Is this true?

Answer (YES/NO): YES